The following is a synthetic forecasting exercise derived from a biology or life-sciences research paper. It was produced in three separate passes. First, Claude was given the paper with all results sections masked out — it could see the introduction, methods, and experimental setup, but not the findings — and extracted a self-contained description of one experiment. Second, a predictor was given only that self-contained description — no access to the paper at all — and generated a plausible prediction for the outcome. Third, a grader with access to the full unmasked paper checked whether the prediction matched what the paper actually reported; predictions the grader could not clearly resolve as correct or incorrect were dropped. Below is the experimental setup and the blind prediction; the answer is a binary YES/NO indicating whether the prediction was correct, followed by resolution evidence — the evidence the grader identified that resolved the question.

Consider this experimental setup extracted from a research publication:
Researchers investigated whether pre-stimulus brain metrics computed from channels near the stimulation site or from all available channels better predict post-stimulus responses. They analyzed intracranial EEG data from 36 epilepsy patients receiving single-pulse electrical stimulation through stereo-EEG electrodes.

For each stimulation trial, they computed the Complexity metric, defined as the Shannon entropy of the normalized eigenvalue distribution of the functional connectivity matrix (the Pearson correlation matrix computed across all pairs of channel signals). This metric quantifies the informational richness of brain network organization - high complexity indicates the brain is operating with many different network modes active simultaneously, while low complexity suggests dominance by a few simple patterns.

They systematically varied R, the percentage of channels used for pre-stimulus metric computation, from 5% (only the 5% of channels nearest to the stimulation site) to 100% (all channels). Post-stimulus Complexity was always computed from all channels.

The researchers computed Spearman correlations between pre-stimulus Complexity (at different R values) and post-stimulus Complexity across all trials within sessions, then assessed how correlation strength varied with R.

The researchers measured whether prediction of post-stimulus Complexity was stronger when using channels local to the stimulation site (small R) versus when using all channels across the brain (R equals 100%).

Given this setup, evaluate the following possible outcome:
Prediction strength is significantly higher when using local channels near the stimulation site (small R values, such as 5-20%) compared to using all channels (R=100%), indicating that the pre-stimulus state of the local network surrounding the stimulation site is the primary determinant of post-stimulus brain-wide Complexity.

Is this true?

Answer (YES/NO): NO